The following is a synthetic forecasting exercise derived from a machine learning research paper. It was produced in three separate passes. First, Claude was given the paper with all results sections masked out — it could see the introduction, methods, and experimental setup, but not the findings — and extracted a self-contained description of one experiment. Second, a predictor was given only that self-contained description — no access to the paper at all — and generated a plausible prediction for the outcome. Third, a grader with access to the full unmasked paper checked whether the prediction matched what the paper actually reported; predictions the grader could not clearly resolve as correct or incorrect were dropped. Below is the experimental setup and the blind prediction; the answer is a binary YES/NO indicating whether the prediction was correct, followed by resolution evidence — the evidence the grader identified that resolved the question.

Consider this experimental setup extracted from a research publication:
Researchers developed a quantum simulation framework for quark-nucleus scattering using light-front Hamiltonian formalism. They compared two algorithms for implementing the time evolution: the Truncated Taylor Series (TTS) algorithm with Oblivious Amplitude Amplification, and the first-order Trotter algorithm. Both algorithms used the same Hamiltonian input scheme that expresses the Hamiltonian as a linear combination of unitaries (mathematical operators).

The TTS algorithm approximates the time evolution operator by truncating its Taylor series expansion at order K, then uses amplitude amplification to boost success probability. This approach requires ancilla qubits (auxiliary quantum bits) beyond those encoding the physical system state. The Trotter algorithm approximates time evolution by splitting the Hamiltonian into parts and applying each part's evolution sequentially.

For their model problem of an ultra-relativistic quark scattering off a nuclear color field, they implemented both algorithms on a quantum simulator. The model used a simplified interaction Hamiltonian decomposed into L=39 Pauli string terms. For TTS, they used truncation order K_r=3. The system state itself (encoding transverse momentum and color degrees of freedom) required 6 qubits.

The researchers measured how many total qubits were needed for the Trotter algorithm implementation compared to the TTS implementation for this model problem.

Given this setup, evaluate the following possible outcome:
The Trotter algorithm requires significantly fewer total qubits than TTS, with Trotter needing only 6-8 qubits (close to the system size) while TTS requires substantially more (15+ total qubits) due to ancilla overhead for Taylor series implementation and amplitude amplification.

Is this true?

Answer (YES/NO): YES